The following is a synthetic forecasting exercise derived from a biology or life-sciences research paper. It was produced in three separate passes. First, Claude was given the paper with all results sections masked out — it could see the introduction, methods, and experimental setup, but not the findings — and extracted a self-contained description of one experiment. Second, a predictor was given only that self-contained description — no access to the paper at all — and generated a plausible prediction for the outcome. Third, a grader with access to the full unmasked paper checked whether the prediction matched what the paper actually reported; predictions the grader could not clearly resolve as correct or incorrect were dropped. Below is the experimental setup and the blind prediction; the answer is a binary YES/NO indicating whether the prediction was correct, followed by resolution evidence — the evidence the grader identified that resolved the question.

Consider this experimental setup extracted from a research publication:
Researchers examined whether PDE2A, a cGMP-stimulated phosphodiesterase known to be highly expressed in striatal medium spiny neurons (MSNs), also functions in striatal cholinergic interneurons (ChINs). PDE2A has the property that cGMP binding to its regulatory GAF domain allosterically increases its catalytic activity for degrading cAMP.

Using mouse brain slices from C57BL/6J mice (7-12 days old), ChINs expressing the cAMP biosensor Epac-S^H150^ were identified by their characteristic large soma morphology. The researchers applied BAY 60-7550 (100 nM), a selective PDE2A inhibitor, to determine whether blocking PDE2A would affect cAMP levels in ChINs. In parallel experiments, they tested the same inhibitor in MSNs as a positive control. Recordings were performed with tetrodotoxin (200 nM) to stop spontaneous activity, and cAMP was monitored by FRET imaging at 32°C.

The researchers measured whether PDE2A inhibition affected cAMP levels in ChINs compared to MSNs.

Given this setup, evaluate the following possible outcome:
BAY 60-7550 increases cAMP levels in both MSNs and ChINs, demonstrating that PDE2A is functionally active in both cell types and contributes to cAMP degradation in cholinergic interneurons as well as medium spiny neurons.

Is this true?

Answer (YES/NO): NO